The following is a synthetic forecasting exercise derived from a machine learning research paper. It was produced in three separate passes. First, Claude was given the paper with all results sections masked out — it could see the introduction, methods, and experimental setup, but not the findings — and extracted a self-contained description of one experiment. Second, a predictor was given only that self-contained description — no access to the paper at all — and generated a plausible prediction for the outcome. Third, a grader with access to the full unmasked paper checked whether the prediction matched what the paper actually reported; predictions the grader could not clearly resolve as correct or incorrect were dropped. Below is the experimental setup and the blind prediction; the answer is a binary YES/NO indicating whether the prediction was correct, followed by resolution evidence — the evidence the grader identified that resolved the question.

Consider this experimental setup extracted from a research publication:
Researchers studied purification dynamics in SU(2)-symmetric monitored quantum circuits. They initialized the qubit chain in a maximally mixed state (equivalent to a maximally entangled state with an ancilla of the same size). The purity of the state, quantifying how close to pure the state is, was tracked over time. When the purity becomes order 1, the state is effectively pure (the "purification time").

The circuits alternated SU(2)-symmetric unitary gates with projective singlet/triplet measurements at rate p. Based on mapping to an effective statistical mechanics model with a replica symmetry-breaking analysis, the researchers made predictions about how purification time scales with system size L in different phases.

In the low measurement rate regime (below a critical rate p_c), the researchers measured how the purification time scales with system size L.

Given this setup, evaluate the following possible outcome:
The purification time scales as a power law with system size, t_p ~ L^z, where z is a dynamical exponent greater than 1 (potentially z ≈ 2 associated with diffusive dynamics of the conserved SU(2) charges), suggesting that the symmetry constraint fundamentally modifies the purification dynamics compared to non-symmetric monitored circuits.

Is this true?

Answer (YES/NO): NO